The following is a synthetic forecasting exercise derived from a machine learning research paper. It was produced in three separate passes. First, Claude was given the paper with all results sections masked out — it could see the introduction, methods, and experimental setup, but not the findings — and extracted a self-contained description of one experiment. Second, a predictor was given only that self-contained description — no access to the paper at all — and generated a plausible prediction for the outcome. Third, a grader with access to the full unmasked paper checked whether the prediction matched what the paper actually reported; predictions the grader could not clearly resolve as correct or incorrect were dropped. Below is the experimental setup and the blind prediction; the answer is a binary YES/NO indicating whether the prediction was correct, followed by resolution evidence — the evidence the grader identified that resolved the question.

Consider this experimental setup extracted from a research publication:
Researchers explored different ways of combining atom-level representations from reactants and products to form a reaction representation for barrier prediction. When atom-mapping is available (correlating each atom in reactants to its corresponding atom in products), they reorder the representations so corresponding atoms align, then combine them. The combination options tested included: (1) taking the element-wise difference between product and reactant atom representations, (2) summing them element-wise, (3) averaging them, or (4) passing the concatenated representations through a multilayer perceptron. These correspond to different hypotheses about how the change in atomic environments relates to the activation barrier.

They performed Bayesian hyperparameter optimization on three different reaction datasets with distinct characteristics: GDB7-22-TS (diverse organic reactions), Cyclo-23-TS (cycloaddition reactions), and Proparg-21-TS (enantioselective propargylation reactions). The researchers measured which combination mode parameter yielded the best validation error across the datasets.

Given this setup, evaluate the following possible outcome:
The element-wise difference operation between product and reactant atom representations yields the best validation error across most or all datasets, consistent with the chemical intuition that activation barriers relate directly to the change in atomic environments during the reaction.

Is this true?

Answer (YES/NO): YES